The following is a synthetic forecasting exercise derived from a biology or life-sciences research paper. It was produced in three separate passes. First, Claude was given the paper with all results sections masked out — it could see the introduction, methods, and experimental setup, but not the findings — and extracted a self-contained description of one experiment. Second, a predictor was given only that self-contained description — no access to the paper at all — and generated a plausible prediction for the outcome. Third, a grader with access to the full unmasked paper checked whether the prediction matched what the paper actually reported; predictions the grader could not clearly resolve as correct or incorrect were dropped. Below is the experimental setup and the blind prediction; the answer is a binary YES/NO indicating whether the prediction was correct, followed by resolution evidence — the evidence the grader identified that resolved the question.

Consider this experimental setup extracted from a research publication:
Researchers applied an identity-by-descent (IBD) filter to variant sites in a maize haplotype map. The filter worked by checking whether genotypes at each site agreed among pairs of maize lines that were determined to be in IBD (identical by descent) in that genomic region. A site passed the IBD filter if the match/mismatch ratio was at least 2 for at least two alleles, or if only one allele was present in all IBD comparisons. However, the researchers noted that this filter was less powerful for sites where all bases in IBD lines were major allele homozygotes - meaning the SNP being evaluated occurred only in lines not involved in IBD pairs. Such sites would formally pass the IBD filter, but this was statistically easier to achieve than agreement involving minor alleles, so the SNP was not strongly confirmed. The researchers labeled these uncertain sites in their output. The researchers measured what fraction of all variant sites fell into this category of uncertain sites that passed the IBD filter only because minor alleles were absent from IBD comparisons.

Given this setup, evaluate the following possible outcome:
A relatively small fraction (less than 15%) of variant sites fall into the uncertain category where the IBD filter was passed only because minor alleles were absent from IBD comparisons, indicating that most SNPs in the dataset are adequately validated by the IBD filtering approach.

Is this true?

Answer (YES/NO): NO